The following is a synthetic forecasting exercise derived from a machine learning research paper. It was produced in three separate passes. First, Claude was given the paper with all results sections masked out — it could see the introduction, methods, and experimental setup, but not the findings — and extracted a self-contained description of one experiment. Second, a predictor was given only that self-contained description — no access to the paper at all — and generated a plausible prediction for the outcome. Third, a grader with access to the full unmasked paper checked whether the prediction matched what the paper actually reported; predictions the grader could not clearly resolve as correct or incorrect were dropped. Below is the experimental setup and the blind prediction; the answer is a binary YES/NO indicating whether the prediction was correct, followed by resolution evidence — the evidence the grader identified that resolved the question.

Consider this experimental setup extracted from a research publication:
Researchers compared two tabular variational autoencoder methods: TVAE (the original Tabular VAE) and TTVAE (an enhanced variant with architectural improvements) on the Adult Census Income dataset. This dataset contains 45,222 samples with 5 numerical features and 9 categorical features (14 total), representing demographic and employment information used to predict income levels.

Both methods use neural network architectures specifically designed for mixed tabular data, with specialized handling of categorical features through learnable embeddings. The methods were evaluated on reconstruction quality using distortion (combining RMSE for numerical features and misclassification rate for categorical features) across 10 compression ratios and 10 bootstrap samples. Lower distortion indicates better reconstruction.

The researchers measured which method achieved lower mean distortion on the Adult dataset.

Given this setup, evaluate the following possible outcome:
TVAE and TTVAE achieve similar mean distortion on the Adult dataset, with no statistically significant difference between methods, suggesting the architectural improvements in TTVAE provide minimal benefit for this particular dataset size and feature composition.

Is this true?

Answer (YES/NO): NO